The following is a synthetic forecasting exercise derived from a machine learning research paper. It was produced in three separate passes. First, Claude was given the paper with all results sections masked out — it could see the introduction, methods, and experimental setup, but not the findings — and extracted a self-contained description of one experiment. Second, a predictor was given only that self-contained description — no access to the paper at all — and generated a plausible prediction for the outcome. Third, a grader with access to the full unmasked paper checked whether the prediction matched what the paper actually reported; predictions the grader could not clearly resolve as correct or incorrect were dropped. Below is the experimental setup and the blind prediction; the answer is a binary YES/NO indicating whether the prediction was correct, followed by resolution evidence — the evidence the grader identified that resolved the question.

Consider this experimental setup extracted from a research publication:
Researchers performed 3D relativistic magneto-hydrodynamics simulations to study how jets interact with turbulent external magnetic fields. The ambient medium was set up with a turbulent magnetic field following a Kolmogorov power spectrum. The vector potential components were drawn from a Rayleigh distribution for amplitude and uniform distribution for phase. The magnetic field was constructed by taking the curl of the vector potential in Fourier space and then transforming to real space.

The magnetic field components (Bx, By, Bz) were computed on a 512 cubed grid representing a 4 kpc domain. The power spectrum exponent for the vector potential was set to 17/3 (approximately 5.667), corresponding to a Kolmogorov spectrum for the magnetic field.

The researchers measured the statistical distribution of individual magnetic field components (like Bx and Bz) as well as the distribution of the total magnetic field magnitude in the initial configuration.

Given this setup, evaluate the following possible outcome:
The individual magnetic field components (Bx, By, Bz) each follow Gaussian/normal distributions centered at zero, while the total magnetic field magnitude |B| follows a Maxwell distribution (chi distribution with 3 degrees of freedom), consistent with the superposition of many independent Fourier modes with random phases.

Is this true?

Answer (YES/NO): YES